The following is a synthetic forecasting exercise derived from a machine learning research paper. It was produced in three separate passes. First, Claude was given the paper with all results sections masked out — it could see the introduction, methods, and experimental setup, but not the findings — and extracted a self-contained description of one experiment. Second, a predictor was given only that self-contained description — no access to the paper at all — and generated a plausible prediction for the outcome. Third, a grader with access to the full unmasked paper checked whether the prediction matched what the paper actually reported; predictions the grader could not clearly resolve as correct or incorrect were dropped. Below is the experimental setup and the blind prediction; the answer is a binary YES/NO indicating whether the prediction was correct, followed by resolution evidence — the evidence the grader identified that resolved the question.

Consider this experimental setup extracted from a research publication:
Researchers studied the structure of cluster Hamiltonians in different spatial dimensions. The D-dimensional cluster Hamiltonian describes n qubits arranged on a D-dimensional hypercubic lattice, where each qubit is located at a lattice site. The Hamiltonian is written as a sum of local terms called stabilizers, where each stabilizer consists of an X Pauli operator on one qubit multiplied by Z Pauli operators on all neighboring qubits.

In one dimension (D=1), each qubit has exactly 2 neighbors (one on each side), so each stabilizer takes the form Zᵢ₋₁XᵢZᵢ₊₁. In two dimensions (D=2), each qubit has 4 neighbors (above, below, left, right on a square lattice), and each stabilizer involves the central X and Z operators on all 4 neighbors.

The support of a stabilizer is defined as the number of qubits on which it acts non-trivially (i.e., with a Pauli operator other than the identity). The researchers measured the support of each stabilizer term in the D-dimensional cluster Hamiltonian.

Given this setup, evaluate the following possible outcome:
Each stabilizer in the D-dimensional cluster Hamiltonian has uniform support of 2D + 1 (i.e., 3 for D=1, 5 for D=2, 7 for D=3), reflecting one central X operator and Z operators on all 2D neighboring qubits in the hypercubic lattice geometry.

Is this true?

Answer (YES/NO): YES